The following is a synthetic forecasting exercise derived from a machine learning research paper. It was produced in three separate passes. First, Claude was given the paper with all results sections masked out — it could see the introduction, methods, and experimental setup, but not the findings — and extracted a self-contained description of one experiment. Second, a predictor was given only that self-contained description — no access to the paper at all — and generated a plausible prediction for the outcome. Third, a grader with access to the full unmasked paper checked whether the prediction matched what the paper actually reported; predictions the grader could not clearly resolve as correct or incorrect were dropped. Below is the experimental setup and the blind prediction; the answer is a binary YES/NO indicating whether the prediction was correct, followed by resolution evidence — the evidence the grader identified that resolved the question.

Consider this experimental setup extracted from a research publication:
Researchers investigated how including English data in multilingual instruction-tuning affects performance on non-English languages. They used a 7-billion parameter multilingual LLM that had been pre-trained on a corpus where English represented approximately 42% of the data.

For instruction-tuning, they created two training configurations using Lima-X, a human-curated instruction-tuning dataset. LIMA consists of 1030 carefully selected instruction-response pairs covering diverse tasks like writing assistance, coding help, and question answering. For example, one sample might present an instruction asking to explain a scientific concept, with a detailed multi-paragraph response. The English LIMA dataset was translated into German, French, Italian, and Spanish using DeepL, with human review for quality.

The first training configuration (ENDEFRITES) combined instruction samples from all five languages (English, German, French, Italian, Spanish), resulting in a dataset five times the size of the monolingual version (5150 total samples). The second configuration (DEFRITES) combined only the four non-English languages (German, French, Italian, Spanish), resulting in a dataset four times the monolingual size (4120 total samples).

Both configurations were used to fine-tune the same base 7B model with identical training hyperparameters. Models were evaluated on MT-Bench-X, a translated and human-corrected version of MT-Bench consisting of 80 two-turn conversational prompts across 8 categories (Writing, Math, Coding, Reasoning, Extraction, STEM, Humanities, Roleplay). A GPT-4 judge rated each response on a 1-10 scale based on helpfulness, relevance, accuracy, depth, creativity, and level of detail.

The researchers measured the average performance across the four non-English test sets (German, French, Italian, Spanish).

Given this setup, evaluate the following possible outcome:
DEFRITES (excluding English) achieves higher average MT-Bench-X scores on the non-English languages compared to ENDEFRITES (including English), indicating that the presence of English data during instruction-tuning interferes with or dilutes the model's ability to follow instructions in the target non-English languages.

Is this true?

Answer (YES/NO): NO